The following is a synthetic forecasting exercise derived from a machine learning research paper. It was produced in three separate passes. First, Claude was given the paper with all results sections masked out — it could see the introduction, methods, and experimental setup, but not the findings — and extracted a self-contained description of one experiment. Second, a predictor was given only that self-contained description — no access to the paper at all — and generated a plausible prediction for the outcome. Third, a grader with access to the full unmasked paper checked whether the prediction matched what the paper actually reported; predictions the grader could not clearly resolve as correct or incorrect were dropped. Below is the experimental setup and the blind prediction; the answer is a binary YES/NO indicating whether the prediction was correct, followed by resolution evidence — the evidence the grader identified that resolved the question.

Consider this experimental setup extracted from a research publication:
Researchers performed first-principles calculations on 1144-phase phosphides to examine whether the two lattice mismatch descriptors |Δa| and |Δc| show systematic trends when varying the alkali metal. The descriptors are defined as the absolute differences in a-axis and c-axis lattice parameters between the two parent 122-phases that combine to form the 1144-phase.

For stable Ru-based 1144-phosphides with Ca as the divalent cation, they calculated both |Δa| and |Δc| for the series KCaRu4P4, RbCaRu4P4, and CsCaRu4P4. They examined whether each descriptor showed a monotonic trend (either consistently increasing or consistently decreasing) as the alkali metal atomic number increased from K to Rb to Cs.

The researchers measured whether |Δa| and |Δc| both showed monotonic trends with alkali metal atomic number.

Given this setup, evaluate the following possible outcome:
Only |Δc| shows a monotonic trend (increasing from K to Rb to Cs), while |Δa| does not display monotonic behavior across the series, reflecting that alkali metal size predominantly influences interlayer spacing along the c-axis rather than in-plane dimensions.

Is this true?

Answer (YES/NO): YES